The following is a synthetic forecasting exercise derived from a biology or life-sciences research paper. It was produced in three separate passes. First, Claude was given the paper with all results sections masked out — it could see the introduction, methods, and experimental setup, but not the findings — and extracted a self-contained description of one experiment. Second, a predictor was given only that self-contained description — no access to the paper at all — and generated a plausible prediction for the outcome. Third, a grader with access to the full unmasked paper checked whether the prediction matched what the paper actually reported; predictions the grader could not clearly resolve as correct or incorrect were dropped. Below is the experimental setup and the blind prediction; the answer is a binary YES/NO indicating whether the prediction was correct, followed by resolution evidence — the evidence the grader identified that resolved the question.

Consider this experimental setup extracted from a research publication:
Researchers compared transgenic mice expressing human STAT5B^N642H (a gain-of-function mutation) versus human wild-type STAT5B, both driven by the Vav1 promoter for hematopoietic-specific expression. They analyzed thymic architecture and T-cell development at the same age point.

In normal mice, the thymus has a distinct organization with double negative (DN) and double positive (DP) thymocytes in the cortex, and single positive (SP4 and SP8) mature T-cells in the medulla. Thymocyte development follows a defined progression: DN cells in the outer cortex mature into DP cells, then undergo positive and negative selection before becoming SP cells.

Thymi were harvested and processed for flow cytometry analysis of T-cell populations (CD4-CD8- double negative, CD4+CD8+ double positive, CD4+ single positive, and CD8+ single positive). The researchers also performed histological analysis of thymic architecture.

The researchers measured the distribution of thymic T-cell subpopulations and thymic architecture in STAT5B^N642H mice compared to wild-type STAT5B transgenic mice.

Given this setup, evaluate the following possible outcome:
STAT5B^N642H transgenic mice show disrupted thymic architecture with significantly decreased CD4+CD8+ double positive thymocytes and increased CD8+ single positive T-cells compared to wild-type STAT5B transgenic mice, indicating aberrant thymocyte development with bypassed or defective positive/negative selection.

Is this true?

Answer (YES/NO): NO